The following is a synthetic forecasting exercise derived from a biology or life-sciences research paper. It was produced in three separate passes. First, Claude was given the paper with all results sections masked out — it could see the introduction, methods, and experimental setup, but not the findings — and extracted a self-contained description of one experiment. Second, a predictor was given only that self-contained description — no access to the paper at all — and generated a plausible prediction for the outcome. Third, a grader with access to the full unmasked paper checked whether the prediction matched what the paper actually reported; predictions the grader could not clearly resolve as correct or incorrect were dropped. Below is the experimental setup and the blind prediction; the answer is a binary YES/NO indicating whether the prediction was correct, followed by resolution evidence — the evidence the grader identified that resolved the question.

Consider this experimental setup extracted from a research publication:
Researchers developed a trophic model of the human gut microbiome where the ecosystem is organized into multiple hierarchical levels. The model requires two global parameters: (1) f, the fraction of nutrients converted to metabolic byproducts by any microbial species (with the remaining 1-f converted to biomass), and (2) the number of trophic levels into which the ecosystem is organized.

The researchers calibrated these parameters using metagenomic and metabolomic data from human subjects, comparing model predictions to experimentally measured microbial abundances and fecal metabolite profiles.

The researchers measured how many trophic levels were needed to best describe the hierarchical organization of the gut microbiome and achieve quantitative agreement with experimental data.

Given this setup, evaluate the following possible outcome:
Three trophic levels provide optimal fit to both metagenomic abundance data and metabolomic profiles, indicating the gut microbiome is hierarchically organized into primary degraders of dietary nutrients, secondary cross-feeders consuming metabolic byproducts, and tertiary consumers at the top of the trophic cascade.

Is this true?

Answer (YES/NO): NO